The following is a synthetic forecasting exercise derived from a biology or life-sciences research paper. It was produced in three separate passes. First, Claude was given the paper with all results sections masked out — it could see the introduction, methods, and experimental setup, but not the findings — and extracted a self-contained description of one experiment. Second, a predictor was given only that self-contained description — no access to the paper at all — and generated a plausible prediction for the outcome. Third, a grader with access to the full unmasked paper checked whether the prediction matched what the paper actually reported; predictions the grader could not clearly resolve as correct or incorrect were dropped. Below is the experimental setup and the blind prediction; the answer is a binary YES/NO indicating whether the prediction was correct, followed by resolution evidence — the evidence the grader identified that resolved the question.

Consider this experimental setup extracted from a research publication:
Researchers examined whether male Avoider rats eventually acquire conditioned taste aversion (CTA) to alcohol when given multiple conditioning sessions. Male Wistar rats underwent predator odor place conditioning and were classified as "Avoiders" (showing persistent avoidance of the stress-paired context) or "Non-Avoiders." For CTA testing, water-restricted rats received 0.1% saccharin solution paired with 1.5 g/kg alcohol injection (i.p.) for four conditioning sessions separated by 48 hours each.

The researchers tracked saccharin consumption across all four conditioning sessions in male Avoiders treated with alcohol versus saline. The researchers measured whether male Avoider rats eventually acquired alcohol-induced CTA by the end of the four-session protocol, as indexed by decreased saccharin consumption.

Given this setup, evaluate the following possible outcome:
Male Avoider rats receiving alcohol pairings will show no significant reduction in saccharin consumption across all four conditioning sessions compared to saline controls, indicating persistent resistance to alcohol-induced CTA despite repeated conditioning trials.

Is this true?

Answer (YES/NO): NO